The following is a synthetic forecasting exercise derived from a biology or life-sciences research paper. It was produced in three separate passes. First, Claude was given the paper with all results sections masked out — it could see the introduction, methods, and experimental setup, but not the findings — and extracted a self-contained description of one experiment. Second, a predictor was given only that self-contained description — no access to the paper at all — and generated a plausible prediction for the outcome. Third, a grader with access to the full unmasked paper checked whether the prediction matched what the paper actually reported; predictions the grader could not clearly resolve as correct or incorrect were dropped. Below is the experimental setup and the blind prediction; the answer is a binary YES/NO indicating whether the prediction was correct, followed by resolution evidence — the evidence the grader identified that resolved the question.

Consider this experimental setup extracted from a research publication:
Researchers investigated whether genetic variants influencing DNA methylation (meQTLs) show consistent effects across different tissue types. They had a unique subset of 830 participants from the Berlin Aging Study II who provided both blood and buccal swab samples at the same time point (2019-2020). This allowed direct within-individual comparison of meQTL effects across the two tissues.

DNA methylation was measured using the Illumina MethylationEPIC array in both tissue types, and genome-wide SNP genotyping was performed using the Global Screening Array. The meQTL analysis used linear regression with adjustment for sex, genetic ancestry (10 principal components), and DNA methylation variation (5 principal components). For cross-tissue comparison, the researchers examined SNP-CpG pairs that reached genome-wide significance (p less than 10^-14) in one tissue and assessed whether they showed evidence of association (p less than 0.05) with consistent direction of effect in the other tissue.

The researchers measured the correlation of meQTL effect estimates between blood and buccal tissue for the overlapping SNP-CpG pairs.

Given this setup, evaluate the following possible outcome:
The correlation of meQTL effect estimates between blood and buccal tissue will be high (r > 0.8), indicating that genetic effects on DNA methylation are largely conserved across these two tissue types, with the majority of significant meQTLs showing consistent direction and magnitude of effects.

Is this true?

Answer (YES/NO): NO